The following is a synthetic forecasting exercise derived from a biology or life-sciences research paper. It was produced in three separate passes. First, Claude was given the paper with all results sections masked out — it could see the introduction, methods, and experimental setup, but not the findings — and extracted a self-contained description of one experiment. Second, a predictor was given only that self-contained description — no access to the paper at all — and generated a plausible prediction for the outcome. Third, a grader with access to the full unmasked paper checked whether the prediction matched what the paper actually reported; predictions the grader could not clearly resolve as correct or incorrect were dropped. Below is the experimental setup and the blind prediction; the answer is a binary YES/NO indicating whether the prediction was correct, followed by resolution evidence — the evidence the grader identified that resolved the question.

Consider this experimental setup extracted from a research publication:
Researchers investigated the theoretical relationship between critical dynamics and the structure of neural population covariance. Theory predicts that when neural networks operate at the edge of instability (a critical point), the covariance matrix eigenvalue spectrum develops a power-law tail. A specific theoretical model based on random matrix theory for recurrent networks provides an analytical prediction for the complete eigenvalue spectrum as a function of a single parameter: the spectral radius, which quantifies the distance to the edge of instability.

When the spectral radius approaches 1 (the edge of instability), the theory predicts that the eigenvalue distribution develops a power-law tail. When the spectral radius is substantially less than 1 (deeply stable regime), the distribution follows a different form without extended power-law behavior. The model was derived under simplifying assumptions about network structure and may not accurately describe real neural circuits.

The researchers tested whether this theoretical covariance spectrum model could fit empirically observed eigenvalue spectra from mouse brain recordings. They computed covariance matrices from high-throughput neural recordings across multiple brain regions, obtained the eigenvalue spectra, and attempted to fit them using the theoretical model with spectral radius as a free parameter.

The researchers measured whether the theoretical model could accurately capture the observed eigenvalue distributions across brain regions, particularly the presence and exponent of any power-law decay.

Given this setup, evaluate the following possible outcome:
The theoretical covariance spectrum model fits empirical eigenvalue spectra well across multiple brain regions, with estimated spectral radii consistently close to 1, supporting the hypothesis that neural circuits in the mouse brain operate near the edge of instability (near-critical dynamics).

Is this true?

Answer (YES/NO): YES